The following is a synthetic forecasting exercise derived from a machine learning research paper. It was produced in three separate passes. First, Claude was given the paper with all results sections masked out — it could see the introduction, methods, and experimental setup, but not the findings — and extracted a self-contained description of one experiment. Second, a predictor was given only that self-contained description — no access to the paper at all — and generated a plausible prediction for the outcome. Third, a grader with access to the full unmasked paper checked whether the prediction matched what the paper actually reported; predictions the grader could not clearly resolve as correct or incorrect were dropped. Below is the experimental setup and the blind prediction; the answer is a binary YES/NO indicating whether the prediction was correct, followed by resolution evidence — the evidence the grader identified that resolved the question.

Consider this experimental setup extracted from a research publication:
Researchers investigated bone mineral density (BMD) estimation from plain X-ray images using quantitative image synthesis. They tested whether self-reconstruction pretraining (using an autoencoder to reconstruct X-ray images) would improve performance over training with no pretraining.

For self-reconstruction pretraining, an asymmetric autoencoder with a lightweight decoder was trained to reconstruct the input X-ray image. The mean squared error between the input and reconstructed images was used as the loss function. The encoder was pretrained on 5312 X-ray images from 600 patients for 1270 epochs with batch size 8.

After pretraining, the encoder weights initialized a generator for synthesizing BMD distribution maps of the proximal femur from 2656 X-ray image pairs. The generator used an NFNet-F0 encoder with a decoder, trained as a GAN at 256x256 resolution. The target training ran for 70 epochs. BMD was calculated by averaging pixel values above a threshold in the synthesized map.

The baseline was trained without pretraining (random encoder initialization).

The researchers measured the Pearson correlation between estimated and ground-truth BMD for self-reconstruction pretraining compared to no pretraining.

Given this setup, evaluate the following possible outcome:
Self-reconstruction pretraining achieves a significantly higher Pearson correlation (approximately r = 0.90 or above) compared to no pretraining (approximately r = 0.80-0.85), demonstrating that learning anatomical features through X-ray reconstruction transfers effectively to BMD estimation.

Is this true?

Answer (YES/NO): NO